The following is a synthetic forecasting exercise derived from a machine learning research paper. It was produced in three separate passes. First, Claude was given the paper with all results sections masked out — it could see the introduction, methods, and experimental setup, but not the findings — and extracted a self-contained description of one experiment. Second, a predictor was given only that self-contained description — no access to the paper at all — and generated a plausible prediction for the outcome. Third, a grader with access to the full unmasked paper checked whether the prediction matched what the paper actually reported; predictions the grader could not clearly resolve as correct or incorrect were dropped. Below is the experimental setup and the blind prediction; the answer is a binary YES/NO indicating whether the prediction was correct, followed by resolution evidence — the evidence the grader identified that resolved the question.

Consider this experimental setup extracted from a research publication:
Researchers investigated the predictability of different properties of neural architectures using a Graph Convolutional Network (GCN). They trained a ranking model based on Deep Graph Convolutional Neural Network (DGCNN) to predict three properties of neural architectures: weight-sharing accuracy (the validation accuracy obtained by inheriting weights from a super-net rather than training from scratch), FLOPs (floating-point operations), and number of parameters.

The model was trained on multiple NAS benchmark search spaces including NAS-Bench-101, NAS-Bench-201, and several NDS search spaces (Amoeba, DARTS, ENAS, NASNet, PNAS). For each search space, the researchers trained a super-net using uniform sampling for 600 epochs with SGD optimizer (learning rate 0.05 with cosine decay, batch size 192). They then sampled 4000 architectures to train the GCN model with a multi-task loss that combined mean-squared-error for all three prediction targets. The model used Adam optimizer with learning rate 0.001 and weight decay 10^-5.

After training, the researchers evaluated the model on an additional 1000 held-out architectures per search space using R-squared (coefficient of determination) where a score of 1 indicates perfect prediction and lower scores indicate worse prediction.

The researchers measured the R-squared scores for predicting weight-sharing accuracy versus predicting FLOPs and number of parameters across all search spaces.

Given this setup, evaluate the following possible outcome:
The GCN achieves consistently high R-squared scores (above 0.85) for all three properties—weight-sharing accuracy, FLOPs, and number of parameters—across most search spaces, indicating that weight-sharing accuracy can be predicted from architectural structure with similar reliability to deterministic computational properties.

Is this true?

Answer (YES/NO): NO